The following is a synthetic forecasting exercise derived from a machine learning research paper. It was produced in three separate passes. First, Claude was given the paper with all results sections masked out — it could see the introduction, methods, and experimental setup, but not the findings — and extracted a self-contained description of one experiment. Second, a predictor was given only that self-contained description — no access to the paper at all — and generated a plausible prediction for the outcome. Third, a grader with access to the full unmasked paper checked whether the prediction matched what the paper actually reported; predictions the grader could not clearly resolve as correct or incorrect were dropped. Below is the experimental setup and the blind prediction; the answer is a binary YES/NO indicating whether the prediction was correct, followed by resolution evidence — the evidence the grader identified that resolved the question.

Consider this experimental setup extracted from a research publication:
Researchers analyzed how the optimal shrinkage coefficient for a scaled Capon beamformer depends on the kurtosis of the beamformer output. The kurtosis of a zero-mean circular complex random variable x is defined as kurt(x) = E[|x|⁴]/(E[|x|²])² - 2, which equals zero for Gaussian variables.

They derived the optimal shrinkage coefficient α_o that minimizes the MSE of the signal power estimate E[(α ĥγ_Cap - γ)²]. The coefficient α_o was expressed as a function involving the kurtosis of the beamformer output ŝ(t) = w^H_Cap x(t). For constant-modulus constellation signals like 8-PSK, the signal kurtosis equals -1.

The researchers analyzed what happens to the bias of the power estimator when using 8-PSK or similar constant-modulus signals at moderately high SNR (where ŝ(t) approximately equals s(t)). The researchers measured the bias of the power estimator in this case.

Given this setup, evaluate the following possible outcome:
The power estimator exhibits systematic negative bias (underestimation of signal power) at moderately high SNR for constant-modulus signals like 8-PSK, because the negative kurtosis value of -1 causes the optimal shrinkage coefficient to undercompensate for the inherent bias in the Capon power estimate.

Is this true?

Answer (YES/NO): NO